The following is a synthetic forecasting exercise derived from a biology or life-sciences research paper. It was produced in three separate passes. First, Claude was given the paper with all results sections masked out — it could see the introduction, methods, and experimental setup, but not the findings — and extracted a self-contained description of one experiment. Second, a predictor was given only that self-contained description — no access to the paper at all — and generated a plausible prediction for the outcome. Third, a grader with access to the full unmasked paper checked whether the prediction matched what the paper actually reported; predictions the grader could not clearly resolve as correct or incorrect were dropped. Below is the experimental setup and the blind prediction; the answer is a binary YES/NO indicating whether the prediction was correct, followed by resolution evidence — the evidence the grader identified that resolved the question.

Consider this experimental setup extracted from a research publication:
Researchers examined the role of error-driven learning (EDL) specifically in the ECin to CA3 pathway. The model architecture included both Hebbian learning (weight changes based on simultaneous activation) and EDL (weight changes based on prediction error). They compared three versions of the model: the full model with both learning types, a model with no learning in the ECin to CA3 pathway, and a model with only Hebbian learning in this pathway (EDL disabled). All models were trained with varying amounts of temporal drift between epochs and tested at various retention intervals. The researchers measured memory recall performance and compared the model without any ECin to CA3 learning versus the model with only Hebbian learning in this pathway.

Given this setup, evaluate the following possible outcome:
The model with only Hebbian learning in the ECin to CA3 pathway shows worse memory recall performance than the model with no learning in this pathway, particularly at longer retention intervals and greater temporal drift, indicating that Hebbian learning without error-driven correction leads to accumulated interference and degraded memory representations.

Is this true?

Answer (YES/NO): NO